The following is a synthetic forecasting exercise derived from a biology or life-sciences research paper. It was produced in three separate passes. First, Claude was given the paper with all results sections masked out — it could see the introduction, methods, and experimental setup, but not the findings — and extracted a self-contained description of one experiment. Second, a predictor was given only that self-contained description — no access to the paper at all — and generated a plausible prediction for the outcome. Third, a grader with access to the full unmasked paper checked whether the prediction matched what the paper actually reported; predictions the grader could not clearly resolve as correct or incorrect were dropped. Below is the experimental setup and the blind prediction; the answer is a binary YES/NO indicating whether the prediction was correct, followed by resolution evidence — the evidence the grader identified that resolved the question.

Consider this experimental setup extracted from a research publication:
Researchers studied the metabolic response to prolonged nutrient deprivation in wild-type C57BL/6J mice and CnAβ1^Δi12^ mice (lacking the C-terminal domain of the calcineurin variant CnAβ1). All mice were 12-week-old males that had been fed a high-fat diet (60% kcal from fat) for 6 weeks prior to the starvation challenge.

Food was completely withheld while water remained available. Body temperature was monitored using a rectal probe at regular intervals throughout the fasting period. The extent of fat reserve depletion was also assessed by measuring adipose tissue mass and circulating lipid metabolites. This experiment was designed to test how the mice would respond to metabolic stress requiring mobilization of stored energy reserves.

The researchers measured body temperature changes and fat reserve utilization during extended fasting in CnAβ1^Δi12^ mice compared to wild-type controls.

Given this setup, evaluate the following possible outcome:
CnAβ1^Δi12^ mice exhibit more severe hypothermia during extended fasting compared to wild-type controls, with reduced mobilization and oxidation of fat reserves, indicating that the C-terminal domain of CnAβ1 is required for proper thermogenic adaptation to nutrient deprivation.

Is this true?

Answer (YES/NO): NO